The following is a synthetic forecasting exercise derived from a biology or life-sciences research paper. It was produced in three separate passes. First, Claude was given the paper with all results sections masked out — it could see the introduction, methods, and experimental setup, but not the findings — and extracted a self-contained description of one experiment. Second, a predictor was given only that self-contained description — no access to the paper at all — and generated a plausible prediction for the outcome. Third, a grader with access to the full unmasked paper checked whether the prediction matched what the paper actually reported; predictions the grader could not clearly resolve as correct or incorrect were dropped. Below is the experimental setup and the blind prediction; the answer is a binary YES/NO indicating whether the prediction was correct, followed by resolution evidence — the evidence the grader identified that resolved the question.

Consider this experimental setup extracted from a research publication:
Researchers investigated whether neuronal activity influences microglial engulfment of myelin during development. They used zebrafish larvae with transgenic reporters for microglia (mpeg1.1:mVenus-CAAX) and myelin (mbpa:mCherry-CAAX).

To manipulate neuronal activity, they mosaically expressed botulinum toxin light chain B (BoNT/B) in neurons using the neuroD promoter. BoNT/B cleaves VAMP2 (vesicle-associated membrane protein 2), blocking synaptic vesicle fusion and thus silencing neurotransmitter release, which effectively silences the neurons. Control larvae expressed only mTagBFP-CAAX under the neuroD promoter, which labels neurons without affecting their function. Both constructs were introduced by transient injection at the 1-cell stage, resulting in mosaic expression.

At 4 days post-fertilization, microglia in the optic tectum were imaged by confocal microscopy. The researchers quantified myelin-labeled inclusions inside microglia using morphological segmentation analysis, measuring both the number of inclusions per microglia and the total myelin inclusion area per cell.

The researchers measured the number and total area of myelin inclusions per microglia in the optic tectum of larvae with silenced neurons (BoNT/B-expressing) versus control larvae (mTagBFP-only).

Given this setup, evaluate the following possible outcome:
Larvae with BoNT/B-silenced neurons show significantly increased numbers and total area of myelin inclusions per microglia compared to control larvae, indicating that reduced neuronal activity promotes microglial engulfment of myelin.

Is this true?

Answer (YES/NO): YES